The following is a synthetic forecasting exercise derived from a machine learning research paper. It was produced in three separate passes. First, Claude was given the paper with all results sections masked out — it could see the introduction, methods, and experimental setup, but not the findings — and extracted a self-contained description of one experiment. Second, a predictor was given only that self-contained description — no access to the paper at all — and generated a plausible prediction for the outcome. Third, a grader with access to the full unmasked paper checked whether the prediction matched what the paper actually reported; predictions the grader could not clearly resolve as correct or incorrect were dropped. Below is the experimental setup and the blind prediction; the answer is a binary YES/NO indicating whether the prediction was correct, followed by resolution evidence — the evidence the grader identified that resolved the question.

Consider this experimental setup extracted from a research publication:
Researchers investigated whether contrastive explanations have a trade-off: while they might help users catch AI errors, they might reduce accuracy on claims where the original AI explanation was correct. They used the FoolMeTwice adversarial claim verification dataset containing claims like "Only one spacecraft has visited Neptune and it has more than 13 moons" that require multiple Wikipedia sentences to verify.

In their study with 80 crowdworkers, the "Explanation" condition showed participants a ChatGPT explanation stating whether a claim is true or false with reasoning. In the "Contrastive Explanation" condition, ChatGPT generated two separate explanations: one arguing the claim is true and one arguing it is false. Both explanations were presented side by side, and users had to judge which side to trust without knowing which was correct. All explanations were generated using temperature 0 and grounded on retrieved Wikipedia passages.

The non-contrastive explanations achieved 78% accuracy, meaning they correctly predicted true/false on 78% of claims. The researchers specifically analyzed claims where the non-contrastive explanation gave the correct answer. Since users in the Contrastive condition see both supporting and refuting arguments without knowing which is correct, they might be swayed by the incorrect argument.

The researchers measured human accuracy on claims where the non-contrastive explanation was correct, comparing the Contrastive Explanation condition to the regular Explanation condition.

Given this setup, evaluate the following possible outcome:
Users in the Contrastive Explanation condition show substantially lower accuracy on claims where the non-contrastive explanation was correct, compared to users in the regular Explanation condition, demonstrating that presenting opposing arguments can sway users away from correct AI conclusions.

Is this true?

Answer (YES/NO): YES